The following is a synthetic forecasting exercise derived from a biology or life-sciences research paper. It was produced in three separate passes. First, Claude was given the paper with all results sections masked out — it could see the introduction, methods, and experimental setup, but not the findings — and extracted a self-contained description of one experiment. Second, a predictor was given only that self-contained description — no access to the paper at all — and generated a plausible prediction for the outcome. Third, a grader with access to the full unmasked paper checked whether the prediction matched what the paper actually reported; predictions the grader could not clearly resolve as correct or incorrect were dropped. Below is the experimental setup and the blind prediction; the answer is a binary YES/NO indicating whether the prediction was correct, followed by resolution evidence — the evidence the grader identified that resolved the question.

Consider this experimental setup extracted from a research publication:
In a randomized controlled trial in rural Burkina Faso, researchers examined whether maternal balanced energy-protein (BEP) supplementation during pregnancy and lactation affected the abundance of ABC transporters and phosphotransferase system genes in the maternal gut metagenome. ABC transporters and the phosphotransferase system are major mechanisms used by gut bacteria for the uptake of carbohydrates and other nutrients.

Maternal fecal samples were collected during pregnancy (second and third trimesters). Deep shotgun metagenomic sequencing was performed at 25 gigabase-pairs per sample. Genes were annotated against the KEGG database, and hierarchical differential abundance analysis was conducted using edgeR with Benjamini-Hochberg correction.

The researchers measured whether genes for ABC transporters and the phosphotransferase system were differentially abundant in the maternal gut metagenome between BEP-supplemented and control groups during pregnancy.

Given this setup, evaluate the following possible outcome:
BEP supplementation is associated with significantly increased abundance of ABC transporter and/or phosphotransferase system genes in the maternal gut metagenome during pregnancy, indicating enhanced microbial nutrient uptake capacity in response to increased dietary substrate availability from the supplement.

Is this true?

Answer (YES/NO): NO